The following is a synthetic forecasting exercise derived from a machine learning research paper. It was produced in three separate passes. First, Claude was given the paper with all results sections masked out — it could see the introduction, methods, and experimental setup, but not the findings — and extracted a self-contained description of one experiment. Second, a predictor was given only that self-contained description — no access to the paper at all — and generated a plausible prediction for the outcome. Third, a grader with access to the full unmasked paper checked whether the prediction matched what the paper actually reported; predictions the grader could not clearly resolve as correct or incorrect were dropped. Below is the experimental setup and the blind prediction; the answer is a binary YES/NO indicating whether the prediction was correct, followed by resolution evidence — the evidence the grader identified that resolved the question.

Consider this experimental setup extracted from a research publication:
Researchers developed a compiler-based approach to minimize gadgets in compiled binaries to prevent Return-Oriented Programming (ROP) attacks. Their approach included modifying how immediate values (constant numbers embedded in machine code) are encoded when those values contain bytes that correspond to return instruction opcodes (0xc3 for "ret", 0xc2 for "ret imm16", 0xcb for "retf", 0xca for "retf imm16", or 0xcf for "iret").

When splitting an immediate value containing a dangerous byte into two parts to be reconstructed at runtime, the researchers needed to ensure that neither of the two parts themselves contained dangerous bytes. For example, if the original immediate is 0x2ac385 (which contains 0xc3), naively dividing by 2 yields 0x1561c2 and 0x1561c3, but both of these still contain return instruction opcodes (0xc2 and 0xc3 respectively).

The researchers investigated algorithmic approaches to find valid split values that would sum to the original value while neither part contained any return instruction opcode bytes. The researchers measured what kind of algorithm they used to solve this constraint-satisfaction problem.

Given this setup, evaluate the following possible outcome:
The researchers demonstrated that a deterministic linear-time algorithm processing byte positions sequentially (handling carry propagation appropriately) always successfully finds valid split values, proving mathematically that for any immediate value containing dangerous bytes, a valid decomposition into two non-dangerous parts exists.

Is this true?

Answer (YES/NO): NO